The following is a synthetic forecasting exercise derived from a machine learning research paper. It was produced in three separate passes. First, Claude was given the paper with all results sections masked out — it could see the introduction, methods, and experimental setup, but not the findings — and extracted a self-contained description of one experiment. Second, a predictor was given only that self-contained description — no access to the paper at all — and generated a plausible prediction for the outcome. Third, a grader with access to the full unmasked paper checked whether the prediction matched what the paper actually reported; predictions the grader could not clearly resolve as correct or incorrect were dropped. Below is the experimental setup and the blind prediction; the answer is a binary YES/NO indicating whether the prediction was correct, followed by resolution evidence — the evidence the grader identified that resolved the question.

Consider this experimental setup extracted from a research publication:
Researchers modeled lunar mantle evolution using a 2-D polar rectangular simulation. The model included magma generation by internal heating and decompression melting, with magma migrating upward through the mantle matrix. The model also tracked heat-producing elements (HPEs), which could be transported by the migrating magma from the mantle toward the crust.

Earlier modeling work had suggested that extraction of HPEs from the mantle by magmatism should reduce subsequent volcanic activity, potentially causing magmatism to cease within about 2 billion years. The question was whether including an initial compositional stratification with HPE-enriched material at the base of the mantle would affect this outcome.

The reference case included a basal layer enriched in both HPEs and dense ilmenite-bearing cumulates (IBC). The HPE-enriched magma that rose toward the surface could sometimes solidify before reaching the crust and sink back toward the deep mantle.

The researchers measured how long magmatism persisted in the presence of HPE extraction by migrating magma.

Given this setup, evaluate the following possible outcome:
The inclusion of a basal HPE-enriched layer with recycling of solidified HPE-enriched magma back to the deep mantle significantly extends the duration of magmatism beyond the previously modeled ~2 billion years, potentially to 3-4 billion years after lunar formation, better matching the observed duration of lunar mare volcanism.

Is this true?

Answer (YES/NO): YES